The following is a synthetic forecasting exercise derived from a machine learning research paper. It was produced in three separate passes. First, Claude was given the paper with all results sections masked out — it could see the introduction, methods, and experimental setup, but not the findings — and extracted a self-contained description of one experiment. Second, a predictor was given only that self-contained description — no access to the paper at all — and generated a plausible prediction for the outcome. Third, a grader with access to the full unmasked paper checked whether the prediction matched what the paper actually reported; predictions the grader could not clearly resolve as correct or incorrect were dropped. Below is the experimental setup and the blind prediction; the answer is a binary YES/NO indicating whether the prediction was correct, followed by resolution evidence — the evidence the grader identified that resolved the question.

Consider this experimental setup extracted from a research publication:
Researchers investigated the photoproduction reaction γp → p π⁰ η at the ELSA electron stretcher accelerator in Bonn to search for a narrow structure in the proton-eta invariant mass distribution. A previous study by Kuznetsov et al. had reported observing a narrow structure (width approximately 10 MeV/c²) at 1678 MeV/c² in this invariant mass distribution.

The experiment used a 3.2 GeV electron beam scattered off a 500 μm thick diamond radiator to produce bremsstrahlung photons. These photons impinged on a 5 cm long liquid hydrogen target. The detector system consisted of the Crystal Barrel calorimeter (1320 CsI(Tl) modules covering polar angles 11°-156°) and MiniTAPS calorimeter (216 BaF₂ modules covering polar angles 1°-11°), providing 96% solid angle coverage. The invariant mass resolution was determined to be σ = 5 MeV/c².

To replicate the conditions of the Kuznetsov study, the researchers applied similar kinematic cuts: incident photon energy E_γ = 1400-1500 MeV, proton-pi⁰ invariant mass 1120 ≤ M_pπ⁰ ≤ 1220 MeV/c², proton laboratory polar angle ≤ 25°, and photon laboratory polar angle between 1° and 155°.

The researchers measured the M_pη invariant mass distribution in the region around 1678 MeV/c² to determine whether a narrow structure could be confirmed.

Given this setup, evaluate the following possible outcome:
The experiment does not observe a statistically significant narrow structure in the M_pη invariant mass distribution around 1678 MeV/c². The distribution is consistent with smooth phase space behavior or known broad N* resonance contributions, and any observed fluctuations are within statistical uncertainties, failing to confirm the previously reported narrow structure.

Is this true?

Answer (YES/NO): YES